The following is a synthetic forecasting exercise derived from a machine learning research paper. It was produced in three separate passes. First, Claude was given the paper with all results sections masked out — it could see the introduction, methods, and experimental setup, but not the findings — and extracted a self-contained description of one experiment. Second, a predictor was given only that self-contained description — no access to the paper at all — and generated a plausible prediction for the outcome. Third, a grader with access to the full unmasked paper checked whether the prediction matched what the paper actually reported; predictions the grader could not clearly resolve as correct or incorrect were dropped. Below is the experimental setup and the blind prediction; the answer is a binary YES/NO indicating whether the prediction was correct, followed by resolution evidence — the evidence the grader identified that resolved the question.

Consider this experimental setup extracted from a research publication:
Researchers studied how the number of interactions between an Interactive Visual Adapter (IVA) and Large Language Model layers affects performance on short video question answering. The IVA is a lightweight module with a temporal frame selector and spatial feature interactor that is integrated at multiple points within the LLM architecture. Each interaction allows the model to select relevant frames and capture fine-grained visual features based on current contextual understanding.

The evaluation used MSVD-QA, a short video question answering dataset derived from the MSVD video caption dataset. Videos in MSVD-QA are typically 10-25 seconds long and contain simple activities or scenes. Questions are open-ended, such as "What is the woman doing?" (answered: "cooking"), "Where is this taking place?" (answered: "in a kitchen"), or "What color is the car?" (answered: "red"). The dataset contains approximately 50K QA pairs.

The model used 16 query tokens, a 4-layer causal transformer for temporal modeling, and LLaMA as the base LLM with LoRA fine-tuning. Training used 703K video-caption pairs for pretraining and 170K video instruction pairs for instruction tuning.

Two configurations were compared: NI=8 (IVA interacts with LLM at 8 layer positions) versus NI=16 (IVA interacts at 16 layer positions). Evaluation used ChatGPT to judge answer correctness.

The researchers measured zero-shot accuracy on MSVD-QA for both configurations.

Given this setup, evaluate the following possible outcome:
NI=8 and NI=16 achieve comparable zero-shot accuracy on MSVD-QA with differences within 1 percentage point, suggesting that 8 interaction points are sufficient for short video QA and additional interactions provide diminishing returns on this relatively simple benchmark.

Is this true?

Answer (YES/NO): NO